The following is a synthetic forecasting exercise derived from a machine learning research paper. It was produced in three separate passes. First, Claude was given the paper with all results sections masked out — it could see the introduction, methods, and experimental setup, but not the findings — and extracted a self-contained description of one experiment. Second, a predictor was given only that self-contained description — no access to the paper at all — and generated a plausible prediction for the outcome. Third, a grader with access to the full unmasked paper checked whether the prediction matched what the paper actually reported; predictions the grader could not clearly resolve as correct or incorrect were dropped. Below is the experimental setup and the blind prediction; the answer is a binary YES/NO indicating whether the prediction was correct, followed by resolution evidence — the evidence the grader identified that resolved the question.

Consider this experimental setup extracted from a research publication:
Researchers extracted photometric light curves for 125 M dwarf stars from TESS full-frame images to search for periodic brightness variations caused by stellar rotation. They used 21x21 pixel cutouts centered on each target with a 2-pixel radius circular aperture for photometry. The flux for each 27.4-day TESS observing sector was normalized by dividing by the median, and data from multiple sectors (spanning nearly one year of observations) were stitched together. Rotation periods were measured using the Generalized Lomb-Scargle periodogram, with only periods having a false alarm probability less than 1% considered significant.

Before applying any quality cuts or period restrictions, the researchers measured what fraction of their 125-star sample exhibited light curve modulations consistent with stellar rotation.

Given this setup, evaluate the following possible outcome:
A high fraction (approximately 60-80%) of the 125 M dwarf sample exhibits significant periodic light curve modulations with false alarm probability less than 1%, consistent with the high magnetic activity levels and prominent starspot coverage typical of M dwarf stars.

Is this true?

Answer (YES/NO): NO